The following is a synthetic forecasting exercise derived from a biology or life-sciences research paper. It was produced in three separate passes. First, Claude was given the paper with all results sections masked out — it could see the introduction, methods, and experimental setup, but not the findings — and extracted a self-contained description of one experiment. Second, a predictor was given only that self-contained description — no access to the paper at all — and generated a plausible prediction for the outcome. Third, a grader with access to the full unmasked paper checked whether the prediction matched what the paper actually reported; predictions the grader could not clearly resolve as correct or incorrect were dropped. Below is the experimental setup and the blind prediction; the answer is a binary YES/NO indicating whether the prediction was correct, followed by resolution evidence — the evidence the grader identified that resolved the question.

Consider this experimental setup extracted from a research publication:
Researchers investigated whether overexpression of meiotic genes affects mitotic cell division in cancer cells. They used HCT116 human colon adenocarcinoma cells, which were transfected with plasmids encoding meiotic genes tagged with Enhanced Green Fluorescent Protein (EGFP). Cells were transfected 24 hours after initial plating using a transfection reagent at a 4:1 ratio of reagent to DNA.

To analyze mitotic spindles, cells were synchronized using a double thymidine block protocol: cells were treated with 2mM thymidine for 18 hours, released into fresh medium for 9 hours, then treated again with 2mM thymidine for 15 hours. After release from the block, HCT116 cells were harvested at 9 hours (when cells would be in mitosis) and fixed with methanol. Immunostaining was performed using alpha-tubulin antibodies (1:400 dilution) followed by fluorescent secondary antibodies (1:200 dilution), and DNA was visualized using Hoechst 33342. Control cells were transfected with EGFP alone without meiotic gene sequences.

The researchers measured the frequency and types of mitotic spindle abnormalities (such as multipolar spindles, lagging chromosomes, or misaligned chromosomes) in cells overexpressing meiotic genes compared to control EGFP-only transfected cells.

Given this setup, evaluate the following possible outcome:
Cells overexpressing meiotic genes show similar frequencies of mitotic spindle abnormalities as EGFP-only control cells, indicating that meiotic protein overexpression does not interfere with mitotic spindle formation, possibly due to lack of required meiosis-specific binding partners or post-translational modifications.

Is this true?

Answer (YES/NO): NO